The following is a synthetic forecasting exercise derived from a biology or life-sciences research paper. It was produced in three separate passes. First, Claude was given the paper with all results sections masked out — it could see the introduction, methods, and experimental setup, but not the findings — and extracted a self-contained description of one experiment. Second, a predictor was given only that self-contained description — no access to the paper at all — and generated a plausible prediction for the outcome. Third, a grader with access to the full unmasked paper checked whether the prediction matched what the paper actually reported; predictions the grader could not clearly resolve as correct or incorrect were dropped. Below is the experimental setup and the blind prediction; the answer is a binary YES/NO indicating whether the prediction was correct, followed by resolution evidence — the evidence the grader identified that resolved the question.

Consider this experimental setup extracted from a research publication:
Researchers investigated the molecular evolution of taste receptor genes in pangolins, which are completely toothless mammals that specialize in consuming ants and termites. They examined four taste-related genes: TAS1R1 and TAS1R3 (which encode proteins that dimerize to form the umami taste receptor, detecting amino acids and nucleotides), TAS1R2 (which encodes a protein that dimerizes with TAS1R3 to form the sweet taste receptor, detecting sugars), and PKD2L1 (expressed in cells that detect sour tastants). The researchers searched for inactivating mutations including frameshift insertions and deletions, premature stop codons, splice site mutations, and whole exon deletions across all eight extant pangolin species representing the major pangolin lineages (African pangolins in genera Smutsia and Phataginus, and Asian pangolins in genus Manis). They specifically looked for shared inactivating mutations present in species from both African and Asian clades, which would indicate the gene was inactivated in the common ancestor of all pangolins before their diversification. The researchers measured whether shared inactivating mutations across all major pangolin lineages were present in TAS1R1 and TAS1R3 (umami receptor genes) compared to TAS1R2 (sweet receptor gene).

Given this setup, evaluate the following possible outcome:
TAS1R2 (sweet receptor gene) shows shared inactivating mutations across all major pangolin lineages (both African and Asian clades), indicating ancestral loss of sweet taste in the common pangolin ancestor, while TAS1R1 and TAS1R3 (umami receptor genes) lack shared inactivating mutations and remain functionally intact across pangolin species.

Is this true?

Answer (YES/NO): NO